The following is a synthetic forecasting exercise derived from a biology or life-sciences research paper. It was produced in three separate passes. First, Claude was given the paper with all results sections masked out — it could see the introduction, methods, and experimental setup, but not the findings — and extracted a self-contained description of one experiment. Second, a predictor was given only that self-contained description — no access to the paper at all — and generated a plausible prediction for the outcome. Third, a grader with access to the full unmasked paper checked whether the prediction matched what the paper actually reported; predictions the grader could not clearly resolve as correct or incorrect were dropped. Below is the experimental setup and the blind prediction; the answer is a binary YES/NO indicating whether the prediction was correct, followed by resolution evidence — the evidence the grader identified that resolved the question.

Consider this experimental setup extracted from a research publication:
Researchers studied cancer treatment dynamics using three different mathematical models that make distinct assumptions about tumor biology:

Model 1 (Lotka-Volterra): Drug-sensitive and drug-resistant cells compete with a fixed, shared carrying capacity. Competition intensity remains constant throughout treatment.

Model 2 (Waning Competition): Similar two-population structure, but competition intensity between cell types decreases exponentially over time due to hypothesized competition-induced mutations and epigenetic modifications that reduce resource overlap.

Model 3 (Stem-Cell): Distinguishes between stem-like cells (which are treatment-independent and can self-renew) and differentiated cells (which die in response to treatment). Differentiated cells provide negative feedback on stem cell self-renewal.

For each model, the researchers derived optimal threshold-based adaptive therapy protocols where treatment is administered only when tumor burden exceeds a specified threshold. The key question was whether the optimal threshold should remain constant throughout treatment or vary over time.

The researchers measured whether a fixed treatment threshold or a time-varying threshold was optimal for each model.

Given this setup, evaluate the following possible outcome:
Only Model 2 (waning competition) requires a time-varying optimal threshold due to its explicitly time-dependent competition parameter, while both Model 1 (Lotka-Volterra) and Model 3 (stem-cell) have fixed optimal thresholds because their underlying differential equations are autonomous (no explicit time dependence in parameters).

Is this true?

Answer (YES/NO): NO